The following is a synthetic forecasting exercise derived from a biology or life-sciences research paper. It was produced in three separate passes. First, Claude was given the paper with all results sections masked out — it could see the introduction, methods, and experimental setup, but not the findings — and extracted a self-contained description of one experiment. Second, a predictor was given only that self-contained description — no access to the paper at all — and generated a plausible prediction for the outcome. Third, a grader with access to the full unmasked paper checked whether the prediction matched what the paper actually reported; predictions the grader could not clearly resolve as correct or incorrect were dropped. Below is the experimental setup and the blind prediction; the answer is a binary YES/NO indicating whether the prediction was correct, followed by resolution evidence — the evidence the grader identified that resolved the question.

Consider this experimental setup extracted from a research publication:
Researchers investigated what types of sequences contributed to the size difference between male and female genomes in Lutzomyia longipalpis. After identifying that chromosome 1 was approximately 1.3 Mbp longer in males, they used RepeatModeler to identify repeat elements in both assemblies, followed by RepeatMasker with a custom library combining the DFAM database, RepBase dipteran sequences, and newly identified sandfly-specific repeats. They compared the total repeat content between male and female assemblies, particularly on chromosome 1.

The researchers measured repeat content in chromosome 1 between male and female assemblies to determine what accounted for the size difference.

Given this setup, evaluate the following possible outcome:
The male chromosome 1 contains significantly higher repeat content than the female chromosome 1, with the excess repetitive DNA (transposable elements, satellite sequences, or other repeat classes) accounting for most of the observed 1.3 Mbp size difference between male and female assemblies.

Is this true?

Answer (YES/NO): YES